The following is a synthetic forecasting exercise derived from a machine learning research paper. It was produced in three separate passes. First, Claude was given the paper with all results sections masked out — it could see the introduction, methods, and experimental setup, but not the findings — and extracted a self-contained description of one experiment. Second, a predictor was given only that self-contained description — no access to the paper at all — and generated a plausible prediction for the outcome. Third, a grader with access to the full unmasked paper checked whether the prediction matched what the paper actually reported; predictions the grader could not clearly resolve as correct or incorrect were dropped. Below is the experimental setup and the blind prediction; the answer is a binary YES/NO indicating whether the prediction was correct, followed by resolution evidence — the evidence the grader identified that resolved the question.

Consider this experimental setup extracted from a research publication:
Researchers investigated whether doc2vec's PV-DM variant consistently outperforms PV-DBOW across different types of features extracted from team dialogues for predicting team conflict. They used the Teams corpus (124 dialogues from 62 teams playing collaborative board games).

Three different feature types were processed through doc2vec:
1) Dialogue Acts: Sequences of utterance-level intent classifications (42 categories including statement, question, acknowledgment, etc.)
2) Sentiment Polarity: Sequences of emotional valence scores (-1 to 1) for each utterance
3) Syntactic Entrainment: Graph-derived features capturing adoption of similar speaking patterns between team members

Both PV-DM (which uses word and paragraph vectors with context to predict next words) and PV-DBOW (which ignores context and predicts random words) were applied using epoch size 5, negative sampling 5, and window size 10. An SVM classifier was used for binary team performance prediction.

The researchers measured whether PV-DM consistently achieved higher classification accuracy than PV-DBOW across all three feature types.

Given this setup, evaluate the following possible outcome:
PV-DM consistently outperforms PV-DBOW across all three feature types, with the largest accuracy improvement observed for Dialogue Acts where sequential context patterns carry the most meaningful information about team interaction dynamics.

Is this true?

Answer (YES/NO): NO